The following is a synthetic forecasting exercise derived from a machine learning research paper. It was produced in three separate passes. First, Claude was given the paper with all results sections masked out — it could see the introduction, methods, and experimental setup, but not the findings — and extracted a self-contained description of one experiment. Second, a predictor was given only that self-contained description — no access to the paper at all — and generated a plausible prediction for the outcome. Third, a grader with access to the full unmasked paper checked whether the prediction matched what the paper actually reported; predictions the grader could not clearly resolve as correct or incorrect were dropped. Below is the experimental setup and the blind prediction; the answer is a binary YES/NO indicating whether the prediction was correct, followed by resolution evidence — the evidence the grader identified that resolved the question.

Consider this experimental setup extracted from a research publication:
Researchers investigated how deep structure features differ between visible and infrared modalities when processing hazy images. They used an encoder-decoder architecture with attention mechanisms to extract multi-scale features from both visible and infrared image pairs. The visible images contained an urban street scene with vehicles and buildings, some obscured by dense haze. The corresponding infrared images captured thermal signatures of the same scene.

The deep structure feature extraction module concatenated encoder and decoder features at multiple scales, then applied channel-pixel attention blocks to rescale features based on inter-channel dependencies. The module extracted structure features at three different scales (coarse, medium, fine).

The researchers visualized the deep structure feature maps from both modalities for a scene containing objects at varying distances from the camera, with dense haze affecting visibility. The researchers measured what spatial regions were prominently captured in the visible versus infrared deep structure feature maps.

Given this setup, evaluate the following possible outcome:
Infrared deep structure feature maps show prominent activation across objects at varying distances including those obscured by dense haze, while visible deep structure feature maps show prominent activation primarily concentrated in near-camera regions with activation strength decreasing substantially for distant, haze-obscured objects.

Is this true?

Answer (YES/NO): NO